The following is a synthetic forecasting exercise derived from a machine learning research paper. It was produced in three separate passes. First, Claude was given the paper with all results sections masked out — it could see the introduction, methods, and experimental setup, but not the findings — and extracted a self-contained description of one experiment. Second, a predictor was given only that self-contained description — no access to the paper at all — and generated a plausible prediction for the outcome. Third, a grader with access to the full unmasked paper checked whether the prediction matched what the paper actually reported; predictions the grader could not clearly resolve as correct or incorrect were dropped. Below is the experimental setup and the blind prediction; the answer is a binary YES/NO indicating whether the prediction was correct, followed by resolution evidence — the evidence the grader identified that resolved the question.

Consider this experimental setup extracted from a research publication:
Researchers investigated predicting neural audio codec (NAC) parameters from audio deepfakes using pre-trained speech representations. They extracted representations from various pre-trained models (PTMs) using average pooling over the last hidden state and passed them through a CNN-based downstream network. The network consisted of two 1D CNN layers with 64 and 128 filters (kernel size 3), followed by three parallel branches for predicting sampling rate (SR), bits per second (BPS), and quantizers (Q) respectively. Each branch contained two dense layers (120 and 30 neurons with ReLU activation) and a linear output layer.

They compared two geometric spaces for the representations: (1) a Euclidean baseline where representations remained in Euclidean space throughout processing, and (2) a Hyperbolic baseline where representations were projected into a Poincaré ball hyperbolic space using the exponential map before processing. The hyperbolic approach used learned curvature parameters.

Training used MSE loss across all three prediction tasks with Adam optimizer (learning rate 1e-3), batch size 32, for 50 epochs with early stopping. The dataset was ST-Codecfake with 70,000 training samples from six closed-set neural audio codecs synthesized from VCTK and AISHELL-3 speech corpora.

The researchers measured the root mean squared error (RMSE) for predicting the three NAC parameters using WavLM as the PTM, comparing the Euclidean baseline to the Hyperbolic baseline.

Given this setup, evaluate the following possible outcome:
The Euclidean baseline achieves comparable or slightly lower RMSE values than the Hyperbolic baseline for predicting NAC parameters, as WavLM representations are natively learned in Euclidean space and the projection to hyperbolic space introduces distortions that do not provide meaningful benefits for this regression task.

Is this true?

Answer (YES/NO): NO